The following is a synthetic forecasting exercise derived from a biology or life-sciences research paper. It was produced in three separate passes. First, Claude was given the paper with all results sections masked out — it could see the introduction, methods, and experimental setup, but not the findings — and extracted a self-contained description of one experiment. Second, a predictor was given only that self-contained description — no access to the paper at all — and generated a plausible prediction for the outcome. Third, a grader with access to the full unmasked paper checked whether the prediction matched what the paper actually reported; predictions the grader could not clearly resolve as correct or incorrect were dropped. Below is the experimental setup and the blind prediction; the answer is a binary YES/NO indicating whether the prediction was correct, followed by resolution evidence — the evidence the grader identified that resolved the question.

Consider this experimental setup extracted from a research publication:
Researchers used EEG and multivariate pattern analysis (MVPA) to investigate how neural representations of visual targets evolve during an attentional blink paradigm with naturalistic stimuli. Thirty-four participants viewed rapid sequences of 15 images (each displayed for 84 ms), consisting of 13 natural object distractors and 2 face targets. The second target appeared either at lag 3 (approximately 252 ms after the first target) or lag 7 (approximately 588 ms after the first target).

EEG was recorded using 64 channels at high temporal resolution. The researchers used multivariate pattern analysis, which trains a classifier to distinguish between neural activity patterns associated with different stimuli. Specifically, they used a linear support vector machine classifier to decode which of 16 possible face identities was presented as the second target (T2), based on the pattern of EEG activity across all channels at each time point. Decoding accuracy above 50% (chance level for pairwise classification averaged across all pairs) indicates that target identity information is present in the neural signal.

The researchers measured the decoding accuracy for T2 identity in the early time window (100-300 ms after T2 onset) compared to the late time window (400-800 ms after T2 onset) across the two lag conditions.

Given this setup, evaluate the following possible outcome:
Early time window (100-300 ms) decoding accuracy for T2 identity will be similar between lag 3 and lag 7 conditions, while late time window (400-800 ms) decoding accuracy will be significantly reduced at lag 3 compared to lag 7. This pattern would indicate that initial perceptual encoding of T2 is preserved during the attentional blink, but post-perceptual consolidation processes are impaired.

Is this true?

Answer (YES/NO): YES